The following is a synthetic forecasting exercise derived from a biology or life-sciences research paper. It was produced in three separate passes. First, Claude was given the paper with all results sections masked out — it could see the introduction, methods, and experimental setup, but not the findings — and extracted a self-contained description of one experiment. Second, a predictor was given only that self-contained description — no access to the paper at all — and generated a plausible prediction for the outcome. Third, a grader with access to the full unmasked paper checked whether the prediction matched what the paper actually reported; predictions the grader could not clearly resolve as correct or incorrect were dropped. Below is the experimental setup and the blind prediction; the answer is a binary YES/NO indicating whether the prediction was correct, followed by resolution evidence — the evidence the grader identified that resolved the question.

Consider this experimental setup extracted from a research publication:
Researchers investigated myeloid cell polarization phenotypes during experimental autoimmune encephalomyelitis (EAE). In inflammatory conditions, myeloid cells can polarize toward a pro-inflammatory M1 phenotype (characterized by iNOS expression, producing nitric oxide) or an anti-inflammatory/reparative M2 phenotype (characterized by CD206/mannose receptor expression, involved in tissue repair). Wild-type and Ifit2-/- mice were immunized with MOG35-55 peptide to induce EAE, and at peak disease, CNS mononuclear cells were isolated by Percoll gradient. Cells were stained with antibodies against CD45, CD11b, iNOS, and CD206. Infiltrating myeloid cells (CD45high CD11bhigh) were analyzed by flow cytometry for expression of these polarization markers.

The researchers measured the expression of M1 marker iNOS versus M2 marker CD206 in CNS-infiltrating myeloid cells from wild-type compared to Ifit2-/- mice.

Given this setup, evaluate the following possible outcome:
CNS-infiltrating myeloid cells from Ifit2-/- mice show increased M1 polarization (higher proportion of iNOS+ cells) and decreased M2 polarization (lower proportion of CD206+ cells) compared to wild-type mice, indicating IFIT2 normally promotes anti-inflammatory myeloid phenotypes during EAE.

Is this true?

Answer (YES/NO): YES